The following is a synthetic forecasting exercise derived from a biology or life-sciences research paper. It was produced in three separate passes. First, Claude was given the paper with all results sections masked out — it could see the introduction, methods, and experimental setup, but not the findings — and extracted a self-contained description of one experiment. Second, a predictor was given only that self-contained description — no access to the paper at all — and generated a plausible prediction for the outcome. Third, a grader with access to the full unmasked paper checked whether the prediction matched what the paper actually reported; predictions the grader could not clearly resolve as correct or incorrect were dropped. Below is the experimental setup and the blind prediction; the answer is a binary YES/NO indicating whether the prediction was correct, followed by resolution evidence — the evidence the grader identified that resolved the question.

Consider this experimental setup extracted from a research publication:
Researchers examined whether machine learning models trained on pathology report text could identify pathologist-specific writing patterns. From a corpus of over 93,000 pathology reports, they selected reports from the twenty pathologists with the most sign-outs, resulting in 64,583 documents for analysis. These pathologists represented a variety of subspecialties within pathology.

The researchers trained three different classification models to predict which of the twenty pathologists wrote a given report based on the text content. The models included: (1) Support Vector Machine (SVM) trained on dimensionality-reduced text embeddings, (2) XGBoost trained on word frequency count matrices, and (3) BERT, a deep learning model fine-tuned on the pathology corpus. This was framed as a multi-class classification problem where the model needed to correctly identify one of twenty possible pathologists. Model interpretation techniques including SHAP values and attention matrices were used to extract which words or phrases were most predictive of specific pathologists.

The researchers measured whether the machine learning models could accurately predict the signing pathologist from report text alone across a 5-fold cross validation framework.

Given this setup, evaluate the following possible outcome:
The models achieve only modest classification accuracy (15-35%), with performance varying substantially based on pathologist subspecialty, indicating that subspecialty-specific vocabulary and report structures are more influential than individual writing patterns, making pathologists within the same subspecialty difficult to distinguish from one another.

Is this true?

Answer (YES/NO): NO